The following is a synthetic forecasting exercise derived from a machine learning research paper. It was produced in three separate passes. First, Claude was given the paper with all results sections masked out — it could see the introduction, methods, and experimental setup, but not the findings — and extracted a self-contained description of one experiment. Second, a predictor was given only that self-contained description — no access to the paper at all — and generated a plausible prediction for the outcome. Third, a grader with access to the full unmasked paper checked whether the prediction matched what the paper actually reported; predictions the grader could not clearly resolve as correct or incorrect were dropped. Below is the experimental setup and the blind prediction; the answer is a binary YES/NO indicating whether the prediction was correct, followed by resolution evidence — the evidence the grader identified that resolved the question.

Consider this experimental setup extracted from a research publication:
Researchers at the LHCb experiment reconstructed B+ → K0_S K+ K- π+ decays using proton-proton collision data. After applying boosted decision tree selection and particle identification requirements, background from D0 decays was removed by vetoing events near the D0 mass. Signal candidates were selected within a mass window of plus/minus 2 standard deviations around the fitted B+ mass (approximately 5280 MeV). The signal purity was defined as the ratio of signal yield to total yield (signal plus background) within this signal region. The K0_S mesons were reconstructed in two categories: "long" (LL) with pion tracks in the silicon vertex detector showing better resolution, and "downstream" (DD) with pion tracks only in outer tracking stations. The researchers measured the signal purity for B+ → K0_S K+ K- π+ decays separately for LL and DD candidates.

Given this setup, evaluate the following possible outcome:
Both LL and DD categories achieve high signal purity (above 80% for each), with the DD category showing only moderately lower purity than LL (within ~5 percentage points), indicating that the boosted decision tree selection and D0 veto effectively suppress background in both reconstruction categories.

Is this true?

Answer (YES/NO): NO